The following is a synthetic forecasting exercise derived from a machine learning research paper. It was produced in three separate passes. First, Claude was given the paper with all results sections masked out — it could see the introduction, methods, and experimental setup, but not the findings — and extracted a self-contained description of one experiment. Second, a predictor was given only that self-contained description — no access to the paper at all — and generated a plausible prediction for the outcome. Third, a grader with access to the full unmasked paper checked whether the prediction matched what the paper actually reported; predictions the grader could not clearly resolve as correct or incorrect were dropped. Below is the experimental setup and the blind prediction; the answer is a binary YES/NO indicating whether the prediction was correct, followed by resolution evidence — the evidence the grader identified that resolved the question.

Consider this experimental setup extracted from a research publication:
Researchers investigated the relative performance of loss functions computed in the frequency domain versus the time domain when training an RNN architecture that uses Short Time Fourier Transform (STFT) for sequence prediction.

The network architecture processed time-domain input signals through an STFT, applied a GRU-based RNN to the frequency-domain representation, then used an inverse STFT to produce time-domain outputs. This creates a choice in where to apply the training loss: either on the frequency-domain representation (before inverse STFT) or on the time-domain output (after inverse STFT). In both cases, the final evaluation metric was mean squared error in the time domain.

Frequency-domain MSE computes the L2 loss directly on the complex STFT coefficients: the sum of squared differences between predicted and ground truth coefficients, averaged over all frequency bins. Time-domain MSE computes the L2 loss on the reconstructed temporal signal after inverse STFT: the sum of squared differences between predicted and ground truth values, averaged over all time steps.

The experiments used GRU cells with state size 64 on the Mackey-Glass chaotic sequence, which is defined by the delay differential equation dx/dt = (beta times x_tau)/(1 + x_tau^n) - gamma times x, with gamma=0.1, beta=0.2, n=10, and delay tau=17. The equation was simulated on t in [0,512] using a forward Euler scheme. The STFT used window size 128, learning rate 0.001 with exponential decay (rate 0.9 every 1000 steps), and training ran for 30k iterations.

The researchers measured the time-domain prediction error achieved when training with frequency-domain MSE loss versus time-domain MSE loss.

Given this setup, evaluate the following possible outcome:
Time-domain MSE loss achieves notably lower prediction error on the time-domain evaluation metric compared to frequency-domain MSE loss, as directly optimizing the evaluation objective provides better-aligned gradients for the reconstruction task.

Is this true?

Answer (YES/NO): YES